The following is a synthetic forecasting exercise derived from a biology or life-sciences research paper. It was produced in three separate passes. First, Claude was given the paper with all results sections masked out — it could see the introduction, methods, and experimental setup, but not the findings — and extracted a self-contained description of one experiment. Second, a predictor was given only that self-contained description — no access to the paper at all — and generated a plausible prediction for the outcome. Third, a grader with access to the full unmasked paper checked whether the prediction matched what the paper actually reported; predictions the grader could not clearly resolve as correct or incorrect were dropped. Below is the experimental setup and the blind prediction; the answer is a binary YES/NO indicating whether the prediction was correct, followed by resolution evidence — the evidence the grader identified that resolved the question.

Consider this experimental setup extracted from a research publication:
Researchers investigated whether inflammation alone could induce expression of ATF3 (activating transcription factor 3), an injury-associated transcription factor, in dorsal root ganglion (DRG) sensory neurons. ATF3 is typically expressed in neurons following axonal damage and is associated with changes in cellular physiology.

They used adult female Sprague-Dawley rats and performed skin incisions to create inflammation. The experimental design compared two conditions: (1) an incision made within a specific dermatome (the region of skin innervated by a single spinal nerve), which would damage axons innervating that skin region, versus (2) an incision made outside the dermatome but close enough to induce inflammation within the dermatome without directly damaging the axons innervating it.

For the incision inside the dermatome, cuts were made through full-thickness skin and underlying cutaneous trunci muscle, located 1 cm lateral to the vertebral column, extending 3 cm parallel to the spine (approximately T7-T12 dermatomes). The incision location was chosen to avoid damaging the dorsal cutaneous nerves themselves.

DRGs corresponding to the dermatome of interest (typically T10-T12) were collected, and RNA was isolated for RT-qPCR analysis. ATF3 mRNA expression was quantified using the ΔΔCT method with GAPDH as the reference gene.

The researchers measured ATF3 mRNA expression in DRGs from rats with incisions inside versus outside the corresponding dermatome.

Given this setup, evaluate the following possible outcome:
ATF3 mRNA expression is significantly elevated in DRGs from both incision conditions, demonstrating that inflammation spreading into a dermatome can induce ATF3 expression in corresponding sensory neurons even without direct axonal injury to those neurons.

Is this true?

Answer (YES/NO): NO